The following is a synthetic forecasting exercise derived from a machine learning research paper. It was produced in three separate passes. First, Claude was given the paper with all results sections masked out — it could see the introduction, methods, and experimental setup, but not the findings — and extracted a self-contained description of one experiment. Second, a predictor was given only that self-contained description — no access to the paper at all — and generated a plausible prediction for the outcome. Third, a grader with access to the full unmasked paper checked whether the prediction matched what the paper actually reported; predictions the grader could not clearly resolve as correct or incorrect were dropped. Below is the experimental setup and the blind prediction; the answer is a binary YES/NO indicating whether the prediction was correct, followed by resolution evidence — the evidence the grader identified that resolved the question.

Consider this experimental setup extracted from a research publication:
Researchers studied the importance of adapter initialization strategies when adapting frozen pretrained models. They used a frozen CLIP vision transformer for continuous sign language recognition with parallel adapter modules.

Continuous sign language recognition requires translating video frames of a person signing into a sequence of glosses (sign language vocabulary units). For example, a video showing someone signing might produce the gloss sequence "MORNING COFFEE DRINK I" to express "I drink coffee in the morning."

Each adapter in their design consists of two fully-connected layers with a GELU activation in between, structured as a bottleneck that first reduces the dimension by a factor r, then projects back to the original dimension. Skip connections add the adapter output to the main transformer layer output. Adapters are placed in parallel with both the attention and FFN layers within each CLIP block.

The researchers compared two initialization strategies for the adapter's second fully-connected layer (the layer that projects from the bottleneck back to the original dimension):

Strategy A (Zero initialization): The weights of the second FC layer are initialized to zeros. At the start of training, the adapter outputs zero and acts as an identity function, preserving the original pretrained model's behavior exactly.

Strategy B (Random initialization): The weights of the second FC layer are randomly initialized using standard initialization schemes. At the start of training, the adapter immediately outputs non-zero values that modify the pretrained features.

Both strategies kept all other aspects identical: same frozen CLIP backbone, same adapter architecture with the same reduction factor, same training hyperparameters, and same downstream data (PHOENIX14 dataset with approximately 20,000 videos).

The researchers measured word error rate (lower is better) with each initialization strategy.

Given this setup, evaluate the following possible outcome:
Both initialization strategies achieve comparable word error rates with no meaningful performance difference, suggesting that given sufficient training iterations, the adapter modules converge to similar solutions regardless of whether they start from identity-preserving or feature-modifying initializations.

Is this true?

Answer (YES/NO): NO